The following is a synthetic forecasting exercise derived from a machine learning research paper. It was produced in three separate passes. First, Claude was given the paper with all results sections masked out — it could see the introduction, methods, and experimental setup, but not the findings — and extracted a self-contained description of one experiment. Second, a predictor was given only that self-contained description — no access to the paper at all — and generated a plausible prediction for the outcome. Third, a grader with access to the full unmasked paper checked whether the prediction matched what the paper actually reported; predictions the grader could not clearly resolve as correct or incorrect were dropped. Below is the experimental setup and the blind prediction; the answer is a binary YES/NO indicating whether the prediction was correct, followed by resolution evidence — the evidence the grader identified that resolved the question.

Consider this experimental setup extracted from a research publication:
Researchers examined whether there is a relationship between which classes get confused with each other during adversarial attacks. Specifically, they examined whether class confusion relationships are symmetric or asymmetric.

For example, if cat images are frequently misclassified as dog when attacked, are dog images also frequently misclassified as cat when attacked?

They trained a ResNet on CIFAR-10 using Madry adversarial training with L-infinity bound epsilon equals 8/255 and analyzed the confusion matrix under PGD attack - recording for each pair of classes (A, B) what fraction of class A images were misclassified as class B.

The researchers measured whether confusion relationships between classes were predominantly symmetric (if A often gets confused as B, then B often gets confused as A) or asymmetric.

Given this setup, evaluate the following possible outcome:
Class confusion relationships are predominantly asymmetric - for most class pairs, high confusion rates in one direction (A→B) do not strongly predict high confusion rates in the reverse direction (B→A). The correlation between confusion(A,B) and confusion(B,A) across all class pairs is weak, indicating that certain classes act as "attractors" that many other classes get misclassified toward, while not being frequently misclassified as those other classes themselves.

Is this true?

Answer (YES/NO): NO